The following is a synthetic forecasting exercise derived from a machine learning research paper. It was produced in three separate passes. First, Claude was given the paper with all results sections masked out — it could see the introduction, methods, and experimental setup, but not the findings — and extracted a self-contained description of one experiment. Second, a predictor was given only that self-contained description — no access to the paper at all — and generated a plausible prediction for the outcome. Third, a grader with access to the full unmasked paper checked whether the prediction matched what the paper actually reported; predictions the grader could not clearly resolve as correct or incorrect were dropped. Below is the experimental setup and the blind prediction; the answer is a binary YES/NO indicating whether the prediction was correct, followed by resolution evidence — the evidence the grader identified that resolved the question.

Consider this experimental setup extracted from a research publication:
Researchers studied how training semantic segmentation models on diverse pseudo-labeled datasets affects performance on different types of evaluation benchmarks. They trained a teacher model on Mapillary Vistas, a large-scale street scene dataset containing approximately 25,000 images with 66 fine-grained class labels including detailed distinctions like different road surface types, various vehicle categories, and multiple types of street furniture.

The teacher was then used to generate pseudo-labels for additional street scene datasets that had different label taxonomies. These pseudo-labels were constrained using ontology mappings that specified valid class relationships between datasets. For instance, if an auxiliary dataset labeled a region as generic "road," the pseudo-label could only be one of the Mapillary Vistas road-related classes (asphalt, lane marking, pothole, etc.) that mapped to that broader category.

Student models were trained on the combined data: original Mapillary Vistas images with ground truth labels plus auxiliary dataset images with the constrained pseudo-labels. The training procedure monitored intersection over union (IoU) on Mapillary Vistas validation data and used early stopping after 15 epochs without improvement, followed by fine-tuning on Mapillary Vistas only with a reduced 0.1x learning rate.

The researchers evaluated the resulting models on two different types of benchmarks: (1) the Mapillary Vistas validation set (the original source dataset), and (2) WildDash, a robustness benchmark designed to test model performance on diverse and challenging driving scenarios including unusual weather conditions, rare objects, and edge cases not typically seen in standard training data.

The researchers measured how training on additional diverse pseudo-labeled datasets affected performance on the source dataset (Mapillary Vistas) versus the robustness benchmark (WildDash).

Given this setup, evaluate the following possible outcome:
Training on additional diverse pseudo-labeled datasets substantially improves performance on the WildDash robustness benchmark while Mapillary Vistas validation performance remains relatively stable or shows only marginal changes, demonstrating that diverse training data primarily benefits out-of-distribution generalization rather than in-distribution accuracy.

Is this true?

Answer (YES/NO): YES